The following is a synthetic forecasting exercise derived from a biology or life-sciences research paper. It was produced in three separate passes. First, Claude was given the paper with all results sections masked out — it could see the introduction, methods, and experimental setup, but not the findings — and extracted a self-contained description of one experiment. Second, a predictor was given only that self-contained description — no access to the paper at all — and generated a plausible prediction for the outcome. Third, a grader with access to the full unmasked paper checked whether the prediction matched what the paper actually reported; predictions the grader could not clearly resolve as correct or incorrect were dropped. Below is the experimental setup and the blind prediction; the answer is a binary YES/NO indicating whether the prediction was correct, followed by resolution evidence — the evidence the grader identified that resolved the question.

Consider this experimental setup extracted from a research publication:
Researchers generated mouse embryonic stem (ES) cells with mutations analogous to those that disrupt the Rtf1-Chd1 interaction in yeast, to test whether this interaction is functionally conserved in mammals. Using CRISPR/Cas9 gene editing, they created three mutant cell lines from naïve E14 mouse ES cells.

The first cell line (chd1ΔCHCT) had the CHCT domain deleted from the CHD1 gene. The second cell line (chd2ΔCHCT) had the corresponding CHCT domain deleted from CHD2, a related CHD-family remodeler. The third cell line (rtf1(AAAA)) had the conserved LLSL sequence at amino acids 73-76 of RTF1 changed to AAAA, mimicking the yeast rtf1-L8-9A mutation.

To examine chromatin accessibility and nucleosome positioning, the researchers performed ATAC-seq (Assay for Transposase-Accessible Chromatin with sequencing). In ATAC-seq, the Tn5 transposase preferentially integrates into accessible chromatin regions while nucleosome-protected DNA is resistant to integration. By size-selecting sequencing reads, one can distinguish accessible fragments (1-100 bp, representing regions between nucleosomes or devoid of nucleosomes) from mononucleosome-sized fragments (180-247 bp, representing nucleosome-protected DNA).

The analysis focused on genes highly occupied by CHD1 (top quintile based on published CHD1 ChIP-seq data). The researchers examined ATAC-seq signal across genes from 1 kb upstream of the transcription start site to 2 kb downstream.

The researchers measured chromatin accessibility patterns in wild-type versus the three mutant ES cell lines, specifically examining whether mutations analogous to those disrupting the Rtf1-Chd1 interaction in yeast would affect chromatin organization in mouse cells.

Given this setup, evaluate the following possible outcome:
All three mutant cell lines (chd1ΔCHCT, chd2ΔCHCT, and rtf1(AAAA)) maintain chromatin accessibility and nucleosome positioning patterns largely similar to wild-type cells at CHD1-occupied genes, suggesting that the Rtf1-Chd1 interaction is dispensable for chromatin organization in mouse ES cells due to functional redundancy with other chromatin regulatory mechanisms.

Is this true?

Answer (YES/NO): YES